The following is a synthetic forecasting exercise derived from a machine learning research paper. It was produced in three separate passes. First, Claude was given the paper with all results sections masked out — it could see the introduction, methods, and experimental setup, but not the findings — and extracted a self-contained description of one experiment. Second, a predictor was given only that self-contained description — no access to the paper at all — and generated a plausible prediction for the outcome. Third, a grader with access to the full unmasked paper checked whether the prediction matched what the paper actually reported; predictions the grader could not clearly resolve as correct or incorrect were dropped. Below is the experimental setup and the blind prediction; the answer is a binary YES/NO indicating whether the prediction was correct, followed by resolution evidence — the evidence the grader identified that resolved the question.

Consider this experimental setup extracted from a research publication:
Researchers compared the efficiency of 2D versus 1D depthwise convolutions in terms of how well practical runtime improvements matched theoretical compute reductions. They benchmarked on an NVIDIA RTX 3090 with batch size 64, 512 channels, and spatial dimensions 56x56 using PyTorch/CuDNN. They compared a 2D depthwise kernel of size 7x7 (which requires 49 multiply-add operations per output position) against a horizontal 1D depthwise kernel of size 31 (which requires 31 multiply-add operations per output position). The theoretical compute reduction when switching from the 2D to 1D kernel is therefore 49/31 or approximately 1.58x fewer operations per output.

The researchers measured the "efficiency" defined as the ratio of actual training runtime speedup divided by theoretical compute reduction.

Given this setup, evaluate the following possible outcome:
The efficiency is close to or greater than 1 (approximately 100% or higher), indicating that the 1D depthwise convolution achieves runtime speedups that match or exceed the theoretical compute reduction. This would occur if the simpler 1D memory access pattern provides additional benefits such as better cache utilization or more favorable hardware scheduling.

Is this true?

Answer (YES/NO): YES